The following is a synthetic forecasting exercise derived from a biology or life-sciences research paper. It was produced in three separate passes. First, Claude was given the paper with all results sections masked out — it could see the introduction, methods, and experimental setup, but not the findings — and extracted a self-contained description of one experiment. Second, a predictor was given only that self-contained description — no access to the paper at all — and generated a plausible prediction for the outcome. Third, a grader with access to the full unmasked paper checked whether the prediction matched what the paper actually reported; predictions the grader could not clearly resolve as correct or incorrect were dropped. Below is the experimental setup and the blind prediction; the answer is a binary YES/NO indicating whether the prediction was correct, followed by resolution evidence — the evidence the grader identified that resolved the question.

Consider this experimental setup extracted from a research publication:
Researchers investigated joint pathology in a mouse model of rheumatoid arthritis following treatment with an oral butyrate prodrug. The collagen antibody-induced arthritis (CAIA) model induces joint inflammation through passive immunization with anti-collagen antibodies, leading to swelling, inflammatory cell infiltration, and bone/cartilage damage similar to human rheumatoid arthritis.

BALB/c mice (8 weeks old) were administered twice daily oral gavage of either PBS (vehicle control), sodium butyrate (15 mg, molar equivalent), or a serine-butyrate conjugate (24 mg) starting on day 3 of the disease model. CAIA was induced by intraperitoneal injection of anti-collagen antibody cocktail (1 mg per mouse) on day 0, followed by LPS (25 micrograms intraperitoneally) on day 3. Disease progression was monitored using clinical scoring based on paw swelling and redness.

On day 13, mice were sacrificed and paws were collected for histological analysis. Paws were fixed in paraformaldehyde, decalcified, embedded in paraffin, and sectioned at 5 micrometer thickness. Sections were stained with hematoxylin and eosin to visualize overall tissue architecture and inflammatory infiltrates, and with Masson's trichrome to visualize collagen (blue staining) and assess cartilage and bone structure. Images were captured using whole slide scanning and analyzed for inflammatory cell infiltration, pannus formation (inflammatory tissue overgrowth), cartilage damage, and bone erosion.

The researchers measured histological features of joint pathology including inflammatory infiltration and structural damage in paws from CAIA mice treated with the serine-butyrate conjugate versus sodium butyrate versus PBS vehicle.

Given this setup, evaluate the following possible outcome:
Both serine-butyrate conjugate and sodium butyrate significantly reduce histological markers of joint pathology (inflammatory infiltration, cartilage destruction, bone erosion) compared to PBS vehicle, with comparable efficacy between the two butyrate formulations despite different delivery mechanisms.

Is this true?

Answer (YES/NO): NO